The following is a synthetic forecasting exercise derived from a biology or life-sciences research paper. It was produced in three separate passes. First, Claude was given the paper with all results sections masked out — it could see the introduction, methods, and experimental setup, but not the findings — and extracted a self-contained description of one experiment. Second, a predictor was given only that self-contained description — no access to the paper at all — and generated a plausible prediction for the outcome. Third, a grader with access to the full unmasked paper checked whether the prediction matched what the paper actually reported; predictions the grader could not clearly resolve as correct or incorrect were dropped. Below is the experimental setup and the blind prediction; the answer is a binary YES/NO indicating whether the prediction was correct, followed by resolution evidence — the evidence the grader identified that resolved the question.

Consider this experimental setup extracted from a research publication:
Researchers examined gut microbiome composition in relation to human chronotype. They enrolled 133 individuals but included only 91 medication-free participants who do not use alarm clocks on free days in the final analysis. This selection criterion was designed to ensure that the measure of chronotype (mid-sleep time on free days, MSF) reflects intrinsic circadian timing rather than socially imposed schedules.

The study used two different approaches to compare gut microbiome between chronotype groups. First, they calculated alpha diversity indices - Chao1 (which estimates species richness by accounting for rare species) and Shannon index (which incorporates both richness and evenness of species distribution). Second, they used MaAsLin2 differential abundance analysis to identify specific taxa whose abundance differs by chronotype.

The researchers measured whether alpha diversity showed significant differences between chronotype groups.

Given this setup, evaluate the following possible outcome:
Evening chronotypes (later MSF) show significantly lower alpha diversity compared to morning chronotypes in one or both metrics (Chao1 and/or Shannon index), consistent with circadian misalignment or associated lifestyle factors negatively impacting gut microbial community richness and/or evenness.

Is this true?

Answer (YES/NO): YES